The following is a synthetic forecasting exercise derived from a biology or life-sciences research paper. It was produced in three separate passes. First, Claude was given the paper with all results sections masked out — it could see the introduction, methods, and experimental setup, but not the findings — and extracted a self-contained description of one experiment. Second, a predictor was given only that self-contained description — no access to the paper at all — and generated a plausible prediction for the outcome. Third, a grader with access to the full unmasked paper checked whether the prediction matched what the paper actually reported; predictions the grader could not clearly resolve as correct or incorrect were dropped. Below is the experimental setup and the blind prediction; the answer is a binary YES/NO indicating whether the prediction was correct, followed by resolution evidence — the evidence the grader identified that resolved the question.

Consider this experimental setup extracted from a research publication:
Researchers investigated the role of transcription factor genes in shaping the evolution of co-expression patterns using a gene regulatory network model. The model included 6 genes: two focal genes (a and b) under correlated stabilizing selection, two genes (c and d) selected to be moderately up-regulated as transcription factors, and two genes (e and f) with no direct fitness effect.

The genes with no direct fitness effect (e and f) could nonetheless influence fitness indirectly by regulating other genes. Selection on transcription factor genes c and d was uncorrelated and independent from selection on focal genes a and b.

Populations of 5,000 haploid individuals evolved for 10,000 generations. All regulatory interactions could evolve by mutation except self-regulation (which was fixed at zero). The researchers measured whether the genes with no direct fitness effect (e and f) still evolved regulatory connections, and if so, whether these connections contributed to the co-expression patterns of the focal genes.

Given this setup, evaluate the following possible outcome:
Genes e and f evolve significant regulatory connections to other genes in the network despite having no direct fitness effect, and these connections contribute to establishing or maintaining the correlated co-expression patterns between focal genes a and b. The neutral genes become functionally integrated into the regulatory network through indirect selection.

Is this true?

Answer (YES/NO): NO